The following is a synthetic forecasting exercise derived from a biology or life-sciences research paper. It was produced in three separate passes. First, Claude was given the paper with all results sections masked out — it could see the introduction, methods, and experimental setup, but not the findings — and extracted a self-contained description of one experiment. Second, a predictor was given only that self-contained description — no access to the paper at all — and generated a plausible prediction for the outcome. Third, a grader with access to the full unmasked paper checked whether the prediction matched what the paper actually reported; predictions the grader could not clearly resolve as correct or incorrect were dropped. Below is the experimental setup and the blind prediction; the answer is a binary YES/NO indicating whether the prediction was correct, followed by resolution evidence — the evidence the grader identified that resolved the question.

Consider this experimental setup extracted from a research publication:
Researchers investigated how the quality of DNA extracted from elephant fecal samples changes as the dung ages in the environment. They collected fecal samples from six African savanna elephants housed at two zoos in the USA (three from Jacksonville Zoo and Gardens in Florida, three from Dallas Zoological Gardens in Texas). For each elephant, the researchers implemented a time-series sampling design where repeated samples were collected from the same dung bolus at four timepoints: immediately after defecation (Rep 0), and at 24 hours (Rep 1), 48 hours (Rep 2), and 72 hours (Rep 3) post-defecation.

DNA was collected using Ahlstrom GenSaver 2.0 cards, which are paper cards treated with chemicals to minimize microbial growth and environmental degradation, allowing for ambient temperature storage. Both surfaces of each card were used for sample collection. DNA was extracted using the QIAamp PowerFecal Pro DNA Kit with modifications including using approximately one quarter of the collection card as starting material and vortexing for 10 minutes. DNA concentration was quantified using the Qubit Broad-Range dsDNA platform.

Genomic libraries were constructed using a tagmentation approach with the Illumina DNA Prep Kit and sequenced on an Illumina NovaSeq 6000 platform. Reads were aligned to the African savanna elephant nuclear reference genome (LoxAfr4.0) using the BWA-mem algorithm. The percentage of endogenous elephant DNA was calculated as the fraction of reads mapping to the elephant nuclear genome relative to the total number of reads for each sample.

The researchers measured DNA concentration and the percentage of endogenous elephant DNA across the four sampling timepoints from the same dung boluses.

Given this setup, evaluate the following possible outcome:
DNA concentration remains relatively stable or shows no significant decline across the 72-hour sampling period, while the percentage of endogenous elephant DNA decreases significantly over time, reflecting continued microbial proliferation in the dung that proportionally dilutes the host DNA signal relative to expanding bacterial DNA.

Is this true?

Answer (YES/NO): NO